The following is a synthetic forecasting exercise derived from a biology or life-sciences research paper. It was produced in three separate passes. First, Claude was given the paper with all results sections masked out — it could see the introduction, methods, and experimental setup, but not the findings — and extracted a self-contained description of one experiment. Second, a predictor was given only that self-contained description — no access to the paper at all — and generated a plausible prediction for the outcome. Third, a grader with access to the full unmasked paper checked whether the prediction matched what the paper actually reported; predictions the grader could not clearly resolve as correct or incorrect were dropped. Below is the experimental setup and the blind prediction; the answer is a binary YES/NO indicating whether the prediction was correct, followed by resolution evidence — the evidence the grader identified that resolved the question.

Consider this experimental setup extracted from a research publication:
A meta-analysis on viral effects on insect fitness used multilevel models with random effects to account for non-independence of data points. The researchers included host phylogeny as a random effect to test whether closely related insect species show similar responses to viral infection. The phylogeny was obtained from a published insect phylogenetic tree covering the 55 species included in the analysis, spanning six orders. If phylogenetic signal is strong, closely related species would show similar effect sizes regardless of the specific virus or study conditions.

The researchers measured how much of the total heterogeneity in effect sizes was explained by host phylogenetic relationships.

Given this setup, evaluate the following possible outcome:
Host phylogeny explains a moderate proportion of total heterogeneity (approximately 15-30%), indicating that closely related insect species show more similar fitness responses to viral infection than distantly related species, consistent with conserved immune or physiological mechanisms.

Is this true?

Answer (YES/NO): NO